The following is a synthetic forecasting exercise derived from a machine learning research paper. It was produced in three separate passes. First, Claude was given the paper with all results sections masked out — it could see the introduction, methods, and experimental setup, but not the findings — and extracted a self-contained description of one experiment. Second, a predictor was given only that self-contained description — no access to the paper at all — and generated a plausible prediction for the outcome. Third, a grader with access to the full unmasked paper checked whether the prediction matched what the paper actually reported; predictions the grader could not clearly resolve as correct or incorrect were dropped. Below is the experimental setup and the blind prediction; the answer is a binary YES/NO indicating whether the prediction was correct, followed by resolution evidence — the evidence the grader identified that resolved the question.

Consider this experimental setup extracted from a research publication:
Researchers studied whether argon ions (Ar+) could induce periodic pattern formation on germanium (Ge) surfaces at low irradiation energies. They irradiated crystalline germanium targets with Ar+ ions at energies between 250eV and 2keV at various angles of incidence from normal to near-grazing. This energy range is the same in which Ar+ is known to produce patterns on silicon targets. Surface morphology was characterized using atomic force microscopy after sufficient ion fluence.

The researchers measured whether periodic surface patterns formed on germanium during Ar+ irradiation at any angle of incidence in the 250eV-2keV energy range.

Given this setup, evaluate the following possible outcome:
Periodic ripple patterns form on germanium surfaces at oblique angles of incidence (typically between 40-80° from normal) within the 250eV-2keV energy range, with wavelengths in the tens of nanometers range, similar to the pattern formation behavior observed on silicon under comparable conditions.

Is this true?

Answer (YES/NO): NO